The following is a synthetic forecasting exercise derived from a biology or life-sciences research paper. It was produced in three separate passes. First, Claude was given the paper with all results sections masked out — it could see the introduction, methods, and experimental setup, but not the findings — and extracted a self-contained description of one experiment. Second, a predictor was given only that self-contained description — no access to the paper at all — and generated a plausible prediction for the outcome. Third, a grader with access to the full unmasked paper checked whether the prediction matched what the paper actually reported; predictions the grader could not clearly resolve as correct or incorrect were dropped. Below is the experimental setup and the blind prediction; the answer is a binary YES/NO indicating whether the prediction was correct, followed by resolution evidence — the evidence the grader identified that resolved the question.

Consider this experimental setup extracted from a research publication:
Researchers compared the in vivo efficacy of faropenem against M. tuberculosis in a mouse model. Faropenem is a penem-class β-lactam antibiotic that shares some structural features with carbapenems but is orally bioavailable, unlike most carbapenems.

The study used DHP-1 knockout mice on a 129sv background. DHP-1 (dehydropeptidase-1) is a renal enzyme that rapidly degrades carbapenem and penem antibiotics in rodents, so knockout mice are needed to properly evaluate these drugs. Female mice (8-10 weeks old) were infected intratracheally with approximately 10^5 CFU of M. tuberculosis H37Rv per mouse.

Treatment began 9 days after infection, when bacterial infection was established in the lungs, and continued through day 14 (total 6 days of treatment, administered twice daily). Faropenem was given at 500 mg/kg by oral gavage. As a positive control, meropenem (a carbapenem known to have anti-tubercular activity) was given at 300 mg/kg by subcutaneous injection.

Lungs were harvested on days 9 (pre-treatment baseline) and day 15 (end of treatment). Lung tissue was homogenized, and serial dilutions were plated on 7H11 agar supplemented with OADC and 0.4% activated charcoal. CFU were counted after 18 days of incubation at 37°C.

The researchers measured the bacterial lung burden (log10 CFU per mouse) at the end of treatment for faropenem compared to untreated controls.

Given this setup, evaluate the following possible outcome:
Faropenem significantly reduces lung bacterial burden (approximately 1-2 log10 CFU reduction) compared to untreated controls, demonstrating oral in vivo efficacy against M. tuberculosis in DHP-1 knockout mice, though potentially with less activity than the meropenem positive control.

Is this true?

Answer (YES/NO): NO